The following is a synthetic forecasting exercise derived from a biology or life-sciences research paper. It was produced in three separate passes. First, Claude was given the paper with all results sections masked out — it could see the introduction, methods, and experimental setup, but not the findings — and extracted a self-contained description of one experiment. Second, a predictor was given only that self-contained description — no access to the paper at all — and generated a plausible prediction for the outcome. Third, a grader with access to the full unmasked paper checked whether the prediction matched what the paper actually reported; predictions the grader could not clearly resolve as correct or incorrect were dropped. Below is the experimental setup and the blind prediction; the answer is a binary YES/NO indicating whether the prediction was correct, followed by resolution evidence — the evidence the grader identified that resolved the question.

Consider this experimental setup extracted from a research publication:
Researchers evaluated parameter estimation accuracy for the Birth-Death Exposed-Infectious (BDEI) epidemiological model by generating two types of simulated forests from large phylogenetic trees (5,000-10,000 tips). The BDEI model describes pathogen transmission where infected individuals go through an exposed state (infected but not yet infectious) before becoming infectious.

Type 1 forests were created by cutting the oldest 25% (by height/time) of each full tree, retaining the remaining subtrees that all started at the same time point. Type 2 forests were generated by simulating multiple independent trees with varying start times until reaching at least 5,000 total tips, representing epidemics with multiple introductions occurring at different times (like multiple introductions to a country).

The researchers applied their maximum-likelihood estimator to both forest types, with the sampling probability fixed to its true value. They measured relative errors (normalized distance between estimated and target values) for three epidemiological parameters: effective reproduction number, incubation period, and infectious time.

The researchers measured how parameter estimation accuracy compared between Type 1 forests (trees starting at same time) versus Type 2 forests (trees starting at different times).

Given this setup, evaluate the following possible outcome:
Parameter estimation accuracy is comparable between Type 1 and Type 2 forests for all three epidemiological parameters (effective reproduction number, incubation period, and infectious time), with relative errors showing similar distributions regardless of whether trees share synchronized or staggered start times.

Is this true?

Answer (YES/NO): NO